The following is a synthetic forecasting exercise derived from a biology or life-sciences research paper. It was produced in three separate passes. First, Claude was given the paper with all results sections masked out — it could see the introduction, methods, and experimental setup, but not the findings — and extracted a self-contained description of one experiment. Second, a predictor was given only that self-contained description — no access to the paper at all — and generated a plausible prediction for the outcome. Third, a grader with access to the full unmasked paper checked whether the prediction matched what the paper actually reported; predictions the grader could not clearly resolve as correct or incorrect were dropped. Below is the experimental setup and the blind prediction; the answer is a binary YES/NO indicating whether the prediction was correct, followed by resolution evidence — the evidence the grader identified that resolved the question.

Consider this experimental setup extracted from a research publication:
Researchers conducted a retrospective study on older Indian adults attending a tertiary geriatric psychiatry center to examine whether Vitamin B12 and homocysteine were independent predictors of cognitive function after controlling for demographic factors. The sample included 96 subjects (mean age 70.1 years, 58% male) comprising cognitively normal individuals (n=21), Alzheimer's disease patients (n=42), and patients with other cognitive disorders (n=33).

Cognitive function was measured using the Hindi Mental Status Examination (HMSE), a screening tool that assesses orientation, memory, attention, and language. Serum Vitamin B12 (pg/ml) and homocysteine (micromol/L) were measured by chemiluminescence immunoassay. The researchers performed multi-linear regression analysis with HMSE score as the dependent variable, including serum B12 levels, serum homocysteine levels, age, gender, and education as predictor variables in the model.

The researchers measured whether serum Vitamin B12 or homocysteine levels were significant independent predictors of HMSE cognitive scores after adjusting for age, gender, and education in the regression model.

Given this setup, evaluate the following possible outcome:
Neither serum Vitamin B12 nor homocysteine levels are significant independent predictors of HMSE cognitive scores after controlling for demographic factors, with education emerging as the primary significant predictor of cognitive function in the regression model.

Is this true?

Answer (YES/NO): NO